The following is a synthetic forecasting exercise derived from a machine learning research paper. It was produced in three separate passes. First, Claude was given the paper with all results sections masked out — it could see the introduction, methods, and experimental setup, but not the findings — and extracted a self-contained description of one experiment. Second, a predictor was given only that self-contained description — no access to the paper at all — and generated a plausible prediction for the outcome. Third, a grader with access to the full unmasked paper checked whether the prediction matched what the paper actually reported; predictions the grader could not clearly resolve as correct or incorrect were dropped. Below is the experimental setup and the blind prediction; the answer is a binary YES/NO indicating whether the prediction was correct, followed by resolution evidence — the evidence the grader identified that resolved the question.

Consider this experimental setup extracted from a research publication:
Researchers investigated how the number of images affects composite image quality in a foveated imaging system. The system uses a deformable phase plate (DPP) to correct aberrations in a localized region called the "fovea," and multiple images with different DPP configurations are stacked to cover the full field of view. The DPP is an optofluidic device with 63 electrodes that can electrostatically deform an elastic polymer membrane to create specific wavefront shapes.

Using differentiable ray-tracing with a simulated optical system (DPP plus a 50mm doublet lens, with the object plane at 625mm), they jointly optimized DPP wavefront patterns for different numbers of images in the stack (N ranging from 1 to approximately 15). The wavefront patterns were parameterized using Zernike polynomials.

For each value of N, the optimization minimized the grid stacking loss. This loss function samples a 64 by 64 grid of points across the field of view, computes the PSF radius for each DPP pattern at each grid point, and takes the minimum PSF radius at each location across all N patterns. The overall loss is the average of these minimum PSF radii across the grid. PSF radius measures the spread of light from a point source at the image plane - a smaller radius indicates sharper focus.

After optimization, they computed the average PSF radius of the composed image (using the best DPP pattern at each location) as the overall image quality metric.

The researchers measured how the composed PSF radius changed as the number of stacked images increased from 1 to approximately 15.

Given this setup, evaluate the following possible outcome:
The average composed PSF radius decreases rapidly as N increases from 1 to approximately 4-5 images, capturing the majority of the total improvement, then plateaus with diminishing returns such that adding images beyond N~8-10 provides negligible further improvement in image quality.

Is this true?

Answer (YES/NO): YES